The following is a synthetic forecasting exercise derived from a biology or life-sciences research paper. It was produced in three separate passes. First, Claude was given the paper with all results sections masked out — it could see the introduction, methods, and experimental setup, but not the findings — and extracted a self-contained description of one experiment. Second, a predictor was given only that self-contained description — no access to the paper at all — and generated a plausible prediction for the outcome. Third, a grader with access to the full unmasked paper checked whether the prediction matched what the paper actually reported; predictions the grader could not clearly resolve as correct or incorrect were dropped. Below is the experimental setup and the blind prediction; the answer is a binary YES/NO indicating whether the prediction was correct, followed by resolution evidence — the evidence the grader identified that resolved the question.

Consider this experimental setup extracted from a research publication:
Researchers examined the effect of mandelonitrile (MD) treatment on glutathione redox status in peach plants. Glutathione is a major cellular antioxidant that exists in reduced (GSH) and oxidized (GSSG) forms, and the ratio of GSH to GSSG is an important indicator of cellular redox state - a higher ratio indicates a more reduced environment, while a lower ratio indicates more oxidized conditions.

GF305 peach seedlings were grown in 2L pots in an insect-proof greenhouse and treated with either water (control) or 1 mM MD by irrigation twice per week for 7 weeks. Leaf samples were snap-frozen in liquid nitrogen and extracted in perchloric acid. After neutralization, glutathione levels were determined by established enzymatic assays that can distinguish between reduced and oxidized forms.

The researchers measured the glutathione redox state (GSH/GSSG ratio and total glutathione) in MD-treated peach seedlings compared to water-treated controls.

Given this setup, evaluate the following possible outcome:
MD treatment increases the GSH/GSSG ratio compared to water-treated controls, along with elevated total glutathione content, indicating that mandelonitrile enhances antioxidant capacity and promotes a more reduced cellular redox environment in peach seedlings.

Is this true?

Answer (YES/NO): NO